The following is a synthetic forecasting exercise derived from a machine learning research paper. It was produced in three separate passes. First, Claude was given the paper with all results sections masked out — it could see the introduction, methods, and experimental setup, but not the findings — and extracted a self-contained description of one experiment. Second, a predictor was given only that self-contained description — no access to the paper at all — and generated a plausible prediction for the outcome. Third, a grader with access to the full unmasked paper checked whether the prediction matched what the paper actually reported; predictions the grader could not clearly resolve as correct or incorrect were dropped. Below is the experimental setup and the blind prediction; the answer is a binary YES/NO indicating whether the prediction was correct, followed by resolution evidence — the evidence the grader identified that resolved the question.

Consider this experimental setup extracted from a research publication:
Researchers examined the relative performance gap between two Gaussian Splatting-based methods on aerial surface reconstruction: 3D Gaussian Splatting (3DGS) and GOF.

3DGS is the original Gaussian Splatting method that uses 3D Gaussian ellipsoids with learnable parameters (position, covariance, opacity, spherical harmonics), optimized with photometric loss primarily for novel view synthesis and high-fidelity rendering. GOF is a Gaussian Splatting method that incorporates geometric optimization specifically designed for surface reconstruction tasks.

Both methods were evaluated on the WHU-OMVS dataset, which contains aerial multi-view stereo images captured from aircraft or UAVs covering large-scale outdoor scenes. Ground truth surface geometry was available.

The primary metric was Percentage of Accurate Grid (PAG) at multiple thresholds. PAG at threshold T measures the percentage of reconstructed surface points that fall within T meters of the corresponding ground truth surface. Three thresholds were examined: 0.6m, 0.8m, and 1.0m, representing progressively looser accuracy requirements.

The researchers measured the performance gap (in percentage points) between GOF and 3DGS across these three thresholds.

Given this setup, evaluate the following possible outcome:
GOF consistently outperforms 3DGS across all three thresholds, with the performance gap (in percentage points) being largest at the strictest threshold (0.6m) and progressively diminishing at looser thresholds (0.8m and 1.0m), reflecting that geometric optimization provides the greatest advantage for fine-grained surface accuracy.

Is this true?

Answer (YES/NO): NO